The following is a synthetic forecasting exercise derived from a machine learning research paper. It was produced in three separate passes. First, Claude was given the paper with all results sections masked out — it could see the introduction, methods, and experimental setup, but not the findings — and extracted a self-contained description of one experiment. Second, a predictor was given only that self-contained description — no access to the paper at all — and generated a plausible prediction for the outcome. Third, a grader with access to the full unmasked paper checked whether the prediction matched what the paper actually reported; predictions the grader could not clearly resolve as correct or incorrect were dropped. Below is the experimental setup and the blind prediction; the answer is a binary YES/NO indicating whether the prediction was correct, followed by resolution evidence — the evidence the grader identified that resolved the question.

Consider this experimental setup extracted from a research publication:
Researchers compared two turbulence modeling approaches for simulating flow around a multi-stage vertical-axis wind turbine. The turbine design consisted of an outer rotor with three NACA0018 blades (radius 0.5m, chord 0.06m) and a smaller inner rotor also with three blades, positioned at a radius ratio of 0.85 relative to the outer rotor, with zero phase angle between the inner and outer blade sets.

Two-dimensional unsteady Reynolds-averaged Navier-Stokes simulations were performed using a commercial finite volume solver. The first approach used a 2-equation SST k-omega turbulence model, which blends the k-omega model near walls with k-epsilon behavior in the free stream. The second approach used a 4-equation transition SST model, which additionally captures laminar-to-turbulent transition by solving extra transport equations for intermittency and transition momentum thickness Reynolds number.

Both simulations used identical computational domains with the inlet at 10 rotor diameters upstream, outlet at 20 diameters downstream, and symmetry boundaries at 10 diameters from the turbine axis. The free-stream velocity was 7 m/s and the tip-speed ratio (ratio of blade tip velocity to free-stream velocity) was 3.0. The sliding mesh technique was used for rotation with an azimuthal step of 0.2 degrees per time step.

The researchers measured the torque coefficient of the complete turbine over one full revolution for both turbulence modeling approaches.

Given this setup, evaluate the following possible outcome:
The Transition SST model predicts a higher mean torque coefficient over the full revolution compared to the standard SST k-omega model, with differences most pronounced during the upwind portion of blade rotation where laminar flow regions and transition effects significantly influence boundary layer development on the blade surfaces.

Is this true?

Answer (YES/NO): NO